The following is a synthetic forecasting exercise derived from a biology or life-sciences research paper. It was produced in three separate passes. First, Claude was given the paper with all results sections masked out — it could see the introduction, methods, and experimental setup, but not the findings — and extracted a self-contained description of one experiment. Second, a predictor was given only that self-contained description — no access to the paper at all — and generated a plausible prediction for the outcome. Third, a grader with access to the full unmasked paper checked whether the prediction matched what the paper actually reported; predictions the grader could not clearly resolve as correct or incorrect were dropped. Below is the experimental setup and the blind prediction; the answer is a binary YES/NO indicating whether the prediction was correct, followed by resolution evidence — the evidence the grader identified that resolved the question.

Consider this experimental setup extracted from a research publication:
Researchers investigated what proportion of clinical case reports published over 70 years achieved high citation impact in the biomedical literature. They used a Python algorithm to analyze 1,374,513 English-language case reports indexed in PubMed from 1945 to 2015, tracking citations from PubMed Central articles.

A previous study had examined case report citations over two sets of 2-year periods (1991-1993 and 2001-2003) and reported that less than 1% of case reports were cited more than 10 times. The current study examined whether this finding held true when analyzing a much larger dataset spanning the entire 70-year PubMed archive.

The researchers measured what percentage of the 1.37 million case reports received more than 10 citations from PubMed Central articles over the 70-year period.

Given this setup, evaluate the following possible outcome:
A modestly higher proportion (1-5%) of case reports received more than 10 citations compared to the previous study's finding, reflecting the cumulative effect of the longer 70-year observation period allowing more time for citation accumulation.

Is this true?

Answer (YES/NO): YES